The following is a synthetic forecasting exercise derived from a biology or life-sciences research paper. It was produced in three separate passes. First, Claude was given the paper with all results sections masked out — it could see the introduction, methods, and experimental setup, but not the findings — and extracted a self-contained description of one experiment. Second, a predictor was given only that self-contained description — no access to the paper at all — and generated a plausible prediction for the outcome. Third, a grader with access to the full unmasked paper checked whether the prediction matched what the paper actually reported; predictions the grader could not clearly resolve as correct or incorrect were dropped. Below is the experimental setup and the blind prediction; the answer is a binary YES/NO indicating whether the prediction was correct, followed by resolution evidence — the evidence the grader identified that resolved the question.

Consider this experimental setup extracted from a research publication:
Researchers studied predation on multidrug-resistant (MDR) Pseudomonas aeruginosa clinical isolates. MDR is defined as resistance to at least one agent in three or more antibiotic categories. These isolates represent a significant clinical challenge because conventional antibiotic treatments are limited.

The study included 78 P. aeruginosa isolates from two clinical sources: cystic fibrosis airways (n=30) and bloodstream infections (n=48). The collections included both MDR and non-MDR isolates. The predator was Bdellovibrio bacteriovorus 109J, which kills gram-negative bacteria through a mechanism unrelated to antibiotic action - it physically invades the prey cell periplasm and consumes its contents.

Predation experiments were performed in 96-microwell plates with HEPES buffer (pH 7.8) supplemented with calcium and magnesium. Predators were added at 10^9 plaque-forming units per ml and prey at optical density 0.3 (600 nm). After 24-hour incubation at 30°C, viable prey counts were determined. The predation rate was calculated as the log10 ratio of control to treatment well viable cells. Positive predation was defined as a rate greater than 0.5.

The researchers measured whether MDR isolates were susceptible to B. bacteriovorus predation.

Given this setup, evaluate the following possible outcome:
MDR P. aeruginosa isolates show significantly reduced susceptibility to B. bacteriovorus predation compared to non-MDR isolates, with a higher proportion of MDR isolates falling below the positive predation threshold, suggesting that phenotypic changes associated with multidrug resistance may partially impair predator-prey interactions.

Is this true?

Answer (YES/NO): NO